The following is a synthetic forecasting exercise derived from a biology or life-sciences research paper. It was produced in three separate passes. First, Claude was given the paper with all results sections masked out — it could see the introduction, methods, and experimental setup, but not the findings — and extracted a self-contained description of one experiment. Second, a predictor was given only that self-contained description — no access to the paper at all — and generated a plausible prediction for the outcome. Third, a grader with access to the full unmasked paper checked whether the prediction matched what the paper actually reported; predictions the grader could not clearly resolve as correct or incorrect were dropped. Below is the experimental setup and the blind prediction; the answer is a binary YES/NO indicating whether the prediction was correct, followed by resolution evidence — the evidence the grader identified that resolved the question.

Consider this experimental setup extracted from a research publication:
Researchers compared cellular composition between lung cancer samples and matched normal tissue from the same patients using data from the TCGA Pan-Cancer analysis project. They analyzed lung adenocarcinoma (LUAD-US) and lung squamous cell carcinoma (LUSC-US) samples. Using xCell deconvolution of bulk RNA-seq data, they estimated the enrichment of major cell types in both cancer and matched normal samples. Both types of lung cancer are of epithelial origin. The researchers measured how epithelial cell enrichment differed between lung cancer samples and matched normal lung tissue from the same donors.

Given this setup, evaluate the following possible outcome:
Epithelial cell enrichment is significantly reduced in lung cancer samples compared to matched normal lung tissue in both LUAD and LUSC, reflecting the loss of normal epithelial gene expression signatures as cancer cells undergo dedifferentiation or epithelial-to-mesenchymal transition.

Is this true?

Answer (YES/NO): NO